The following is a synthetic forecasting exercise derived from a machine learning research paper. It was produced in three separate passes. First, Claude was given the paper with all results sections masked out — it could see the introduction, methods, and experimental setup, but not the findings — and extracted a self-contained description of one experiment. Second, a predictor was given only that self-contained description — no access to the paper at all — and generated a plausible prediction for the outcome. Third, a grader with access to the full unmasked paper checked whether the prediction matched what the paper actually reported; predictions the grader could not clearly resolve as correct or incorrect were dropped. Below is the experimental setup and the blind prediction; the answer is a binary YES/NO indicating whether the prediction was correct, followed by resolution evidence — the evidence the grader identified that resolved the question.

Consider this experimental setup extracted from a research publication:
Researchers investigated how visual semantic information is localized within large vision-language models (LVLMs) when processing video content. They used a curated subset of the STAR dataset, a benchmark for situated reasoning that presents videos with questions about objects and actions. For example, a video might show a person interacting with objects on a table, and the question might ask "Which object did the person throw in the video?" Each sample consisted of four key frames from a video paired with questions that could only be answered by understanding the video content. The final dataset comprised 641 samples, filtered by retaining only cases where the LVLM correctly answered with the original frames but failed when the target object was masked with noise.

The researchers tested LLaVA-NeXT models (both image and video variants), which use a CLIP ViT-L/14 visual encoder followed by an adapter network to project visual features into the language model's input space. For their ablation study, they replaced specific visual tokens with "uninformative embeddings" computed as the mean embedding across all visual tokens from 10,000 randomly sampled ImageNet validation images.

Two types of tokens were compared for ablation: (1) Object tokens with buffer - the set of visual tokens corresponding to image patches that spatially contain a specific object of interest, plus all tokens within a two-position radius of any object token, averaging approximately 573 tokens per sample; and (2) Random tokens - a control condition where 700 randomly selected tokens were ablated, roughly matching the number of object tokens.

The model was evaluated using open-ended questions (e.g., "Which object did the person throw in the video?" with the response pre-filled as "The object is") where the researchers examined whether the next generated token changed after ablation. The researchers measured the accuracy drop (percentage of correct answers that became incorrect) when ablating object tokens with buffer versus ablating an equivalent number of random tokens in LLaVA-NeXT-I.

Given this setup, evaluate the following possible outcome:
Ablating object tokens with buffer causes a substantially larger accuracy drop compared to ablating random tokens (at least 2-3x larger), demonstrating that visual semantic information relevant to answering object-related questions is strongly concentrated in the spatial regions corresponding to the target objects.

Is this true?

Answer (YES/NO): YES